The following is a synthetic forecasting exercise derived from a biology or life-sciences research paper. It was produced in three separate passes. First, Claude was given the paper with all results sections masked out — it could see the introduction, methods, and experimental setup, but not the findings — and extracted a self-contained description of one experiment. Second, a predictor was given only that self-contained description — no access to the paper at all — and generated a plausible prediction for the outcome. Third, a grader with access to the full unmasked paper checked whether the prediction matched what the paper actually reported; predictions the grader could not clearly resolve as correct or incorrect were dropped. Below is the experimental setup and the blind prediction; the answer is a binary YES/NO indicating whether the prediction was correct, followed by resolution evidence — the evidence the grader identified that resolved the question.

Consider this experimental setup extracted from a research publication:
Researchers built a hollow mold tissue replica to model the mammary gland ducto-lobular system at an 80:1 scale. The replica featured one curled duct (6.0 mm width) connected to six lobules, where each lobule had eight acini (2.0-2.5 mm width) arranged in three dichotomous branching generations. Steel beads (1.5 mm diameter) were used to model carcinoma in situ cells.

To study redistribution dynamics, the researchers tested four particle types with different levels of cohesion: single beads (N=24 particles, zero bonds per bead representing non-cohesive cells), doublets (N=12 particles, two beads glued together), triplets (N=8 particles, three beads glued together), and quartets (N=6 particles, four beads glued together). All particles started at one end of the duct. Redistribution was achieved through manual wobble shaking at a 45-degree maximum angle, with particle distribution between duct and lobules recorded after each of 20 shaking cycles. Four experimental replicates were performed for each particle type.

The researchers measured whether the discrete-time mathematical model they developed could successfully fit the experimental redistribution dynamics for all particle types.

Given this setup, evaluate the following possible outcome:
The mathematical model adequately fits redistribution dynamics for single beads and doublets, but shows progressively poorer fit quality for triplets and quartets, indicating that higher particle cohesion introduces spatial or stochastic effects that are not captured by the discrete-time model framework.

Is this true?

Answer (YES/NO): NO